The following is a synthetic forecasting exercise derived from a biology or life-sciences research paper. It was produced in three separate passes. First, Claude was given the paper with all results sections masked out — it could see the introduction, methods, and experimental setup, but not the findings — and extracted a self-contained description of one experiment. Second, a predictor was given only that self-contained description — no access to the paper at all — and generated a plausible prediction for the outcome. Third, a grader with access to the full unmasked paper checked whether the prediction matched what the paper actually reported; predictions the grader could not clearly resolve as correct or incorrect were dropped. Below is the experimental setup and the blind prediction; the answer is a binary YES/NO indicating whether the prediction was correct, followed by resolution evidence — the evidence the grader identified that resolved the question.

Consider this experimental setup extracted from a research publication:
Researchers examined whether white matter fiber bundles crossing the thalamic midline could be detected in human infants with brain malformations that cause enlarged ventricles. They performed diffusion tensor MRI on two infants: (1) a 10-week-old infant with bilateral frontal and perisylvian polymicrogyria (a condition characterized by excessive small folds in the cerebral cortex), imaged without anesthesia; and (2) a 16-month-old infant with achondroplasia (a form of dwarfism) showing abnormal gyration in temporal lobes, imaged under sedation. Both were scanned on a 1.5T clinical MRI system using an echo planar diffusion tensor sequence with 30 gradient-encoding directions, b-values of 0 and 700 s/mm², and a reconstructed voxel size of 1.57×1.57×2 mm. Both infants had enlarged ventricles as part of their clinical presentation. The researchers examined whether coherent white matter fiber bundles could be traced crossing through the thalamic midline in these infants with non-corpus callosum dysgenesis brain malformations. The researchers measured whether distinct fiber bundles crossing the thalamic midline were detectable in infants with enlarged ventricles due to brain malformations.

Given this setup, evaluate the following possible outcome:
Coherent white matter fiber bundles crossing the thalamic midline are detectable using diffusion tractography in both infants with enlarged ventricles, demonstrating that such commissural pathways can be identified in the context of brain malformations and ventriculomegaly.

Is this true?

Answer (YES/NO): YES